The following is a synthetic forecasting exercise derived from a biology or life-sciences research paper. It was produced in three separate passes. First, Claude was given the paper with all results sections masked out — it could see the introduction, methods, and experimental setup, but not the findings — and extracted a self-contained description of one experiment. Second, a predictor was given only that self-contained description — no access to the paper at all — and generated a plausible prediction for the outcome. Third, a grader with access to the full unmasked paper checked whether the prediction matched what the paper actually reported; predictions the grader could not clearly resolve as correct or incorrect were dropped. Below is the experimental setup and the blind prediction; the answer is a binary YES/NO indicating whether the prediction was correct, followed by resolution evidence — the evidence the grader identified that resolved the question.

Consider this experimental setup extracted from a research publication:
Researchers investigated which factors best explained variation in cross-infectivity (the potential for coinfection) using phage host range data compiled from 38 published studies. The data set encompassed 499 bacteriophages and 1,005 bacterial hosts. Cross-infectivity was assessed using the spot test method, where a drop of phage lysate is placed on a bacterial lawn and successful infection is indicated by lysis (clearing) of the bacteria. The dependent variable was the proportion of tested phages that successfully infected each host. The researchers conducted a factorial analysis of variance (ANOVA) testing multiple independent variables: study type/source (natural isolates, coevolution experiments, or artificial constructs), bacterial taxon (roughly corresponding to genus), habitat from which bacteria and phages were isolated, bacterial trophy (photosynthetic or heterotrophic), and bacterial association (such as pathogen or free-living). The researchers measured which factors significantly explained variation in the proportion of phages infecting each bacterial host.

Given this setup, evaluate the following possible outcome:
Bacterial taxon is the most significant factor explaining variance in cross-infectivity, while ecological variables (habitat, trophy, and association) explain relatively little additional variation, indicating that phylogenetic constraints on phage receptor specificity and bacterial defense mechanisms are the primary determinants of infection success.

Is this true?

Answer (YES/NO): NO